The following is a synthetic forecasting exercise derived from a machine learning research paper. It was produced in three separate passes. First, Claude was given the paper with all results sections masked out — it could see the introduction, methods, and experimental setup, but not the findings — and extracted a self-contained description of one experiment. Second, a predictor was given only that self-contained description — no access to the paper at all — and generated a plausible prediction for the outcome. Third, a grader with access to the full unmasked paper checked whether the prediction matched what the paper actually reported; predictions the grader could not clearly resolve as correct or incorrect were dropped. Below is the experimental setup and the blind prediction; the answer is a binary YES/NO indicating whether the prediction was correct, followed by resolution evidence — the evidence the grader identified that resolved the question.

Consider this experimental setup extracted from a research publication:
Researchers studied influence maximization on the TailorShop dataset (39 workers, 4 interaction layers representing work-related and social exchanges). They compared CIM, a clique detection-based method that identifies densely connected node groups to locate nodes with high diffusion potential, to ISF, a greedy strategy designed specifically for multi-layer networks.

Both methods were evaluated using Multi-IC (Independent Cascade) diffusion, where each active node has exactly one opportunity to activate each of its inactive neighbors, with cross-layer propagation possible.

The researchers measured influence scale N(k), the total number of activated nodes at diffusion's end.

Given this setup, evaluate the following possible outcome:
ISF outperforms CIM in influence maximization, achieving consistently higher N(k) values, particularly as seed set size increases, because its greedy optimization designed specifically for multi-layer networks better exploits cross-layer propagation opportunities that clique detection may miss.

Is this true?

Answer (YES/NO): NO